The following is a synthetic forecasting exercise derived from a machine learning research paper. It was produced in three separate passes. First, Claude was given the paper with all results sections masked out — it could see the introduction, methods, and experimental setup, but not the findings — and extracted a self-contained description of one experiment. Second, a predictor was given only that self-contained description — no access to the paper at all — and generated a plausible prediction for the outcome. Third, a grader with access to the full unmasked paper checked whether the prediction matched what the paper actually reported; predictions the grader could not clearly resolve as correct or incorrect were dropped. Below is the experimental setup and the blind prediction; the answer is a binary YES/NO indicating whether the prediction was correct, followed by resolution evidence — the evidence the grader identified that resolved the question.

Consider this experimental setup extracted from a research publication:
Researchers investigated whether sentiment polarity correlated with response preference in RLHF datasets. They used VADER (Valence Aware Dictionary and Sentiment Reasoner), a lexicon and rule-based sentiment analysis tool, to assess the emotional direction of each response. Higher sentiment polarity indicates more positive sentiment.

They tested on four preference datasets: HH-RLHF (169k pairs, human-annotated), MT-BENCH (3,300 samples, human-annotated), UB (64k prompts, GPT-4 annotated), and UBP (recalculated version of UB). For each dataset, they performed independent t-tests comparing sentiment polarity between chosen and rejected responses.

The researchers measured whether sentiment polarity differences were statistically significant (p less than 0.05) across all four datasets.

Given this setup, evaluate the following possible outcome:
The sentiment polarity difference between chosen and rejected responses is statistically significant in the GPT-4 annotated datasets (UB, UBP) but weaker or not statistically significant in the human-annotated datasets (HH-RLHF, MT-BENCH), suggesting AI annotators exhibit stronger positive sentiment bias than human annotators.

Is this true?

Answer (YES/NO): NO